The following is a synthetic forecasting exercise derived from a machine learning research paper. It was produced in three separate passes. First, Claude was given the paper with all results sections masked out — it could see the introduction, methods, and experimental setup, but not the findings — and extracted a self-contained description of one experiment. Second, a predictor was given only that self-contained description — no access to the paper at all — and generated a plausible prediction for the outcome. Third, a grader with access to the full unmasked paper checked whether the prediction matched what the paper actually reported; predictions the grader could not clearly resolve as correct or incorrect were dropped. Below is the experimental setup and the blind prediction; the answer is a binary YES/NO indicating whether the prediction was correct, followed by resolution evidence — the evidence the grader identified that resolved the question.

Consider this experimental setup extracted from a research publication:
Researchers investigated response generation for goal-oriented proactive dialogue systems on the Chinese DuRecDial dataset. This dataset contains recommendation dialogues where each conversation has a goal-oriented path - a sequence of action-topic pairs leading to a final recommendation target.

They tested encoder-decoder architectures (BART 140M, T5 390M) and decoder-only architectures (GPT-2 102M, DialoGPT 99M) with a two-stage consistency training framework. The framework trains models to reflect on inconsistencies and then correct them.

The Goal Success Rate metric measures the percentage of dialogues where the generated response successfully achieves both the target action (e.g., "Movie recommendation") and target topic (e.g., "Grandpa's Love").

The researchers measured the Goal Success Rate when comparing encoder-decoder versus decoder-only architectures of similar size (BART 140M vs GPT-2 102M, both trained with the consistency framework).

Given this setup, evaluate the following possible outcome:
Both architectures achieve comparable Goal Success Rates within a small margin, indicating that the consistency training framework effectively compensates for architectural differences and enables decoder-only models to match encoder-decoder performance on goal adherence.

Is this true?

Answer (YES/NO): YES